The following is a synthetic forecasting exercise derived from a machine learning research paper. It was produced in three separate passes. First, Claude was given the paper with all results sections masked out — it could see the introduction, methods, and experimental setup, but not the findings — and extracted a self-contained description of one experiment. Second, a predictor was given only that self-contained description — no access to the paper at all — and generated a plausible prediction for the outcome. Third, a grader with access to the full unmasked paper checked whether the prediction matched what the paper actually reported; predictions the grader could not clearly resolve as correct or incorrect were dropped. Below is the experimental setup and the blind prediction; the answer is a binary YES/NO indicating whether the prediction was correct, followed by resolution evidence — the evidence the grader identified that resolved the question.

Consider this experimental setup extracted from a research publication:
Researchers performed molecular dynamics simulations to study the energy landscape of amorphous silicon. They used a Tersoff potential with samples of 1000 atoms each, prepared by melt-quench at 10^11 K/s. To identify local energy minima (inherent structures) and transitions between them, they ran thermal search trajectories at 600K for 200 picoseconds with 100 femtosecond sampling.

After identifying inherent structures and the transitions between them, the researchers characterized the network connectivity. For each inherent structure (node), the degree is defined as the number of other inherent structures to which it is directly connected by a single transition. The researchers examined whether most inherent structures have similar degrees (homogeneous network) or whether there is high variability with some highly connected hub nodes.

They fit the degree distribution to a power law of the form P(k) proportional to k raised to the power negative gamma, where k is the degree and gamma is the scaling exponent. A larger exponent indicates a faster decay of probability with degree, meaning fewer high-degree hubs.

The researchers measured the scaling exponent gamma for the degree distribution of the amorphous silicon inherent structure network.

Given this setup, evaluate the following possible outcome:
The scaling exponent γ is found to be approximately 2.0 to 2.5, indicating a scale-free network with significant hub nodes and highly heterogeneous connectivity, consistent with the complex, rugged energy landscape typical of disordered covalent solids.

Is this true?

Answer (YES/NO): NO